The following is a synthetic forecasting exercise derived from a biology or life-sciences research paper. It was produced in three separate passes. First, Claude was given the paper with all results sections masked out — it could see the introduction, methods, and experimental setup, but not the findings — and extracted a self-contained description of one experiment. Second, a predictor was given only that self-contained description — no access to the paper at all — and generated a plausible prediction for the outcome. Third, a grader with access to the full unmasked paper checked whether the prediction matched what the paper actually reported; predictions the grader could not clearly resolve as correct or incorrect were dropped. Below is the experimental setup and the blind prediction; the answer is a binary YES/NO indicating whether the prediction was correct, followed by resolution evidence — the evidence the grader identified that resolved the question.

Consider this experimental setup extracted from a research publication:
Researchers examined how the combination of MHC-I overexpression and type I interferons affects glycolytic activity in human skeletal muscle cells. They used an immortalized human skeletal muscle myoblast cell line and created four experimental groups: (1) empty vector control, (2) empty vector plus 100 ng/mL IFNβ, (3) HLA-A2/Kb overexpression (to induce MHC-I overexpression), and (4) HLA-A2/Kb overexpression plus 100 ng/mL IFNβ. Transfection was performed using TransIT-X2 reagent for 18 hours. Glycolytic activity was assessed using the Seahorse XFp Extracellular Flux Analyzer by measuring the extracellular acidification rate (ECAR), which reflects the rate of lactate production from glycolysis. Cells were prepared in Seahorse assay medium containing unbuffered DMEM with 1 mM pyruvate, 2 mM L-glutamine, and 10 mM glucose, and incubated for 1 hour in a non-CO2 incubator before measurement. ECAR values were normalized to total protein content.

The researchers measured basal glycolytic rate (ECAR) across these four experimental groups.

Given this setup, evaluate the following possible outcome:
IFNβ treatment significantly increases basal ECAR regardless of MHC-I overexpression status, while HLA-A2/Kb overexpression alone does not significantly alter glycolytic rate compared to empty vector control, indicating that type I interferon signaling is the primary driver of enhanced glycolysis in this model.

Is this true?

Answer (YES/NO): NO